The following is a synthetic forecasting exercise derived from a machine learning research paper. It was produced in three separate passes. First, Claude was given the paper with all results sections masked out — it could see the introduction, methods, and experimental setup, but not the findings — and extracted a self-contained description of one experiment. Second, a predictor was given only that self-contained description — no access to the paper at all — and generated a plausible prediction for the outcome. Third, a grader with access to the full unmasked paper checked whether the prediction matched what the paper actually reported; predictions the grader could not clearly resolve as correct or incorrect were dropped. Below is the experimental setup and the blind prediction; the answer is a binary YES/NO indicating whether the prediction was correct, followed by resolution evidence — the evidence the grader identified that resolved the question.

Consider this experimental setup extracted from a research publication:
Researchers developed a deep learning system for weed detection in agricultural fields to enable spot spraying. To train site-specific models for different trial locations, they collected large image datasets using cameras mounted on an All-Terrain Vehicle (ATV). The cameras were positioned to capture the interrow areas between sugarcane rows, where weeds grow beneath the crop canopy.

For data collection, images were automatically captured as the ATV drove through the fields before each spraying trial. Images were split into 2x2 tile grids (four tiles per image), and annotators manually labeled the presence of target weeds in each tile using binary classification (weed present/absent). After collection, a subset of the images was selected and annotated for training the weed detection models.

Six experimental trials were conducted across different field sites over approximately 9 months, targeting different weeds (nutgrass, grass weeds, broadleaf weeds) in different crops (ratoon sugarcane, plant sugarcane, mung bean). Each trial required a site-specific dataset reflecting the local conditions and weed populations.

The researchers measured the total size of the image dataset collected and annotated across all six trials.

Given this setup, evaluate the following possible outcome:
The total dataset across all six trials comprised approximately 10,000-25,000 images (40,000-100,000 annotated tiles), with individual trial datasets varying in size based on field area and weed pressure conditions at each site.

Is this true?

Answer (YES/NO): NO